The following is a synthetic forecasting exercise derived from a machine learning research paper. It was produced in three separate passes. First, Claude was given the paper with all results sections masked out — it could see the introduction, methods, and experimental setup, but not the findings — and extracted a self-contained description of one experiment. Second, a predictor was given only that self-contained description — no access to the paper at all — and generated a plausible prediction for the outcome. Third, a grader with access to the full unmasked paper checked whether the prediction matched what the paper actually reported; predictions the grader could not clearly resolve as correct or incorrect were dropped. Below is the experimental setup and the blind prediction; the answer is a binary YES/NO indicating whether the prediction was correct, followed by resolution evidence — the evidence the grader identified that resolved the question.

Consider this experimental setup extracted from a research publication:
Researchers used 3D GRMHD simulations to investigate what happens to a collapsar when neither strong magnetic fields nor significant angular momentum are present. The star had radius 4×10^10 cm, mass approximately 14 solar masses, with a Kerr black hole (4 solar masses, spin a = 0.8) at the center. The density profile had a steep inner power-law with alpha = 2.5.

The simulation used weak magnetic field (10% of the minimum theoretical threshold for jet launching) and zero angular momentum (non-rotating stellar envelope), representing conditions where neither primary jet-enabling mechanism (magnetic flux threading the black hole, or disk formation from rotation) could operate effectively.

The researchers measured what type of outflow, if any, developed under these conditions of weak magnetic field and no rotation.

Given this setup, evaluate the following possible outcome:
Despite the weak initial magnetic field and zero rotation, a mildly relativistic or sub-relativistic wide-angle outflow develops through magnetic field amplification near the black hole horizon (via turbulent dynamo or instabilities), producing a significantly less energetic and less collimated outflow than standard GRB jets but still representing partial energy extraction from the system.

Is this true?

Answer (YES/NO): NO